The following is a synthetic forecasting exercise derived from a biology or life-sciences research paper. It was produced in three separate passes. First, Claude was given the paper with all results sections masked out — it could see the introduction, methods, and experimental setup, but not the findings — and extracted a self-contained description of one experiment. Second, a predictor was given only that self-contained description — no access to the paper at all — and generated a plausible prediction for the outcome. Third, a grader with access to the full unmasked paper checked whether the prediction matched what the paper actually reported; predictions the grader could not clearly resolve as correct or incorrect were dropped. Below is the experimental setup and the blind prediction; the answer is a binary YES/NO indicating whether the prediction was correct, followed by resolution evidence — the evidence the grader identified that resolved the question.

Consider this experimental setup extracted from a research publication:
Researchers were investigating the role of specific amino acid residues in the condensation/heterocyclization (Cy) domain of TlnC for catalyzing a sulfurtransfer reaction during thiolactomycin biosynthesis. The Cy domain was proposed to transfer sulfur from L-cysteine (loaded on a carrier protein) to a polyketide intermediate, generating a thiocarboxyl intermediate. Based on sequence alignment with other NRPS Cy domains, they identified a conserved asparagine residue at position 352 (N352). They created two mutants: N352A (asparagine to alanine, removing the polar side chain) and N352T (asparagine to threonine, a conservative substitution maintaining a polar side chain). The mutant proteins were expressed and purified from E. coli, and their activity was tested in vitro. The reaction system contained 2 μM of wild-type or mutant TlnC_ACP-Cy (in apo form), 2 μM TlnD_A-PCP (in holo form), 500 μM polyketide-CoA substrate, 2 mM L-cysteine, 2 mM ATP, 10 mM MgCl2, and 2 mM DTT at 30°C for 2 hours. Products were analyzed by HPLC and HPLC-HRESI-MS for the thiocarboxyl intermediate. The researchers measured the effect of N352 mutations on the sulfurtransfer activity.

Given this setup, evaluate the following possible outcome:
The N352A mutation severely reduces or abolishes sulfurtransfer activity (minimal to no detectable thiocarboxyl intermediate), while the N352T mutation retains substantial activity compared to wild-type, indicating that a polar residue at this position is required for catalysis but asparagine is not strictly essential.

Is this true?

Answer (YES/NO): NO